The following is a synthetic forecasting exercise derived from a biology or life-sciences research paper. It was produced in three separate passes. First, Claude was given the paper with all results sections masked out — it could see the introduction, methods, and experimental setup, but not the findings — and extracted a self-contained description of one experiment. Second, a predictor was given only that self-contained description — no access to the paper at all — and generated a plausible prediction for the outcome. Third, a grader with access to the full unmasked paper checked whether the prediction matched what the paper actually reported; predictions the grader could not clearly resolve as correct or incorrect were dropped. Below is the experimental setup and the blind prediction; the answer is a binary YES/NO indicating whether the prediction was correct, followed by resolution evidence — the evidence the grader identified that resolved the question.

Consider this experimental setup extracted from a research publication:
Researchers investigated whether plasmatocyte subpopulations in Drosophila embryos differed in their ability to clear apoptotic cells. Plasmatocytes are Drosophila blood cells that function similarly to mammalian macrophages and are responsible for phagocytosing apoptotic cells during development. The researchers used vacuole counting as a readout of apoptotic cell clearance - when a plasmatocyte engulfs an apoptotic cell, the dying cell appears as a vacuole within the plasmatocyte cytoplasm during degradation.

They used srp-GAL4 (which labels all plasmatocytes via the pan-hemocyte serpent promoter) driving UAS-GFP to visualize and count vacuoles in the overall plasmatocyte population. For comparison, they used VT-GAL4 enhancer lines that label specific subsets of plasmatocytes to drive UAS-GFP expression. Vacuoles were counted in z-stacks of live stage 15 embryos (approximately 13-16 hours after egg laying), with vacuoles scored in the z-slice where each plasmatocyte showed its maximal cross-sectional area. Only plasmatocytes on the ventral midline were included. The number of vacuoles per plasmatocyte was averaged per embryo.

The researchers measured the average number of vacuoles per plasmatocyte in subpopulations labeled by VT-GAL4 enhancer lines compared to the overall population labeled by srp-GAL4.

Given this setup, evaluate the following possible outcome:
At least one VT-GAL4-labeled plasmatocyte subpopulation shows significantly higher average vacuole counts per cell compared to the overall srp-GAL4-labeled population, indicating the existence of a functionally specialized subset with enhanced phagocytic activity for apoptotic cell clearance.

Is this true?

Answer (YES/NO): NO